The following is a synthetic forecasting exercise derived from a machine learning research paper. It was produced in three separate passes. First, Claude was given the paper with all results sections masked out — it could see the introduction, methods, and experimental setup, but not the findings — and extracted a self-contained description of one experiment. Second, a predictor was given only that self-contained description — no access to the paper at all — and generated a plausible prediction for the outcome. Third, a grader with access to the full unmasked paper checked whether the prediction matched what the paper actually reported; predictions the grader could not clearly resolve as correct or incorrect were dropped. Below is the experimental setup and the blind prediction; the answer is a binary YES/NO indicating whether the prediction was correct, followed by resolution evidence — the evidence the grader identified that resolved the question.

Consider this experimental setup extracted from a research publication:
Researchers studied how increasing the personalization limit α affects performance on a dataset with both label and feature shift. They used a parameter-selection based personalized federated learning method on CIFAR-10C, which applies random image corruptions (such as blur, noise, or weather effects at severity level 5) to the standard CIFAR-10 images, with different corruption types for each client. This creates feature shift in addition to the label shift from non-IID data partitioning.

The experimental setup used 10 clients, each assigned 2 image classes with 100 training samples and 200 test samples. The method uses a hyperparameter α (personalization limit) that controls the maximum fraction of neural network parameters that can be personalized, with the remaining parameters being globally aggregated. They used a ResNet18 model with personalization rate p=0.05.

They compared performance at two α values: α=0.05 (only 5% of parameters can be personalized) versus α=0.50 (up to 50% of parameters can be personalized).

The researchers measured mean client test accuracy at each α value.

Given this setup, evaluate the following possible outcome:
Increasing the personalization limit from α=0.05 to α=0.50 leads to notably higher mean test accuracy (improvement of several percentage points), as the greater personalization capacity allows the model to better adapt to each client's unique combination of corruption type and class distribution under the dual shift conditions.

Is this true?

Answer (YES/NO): YES